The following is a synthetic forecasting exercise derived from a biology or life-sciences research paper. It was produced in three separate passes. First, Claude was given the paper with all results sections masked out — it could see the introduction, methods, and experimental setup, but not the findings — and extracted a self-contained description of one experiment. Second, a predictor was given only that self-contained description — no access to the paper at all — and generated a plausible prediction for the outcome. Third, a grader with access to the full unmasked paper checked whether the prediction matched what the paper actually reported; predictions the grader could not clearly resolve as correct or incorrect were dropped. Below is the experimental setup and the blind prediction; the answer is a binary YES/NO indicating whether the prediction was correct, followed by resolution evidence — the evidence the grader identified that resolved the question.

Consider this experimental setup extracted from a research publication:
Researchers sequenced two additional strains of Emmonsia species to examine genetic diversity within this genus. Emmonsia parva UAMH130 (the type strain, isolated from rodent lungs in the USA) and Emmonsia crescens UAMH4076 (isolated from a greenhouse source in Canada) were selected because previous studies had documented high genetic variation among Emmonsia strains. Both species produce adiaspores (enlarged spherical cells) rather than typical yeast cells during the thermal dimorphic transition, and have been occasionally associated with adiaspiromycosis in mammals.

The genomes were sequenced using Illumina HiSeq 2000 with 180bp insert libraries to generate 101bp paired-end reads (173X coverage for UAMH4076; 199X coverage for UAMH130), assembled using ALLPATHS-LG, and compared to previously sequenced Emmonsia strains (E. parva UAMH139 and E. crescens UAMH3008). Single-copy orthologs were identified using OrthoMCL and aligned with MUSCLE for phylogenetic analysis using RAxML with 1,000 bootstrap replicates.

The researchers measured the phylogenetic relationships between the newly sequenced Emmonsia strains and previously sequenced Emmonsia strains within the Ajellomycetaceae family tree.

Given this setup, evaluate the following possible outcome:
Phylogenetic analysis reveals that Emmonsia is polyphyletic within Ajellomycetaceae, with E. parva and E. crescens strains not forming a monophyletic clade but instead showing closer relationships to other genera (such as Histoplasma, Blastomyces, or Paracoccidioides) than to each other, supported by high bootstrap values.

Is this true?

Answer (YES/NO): YES